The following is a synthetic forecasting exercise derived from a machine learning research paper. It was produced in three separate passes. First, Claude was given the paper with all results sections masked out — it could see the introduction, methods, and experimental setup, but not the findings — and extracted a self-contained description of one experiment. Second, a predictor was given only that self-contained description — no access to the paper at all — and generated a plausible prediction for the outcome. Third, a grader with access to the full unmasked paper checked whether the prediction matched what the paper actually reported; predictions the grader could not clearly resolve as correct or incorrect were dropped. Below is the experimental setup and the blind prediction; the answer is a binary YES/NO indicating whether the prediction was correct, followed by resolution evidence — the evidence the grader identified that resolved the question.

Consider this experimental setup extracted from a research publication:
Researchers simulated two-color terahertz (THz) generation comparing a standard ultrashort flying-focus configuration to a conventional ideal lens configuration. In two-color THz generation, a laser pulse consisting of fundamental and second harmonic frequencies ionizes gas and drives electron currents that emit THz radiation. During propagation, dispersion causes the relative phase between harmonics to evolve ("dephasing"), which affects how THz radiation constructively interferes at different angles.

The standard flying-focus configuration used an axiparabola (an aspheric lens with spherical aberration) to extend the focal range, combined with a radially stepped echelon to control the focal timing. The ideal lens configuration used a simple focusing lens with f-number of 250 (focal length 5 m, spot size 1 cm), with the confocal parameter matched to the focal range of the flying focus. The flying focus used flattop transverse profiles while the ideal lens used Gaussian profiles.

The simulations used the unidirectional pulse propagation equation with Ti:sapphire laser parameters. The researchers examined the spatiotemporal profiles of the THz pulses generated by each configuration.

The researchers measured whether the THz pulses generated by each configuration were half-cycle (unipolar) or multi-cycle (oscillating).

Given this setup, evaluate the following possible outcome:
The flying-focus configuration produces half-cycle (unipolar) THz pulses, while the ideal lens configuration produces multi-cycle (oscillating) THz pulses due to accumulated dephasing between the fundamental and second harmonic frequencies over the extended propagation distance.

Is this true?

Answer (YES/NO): NO